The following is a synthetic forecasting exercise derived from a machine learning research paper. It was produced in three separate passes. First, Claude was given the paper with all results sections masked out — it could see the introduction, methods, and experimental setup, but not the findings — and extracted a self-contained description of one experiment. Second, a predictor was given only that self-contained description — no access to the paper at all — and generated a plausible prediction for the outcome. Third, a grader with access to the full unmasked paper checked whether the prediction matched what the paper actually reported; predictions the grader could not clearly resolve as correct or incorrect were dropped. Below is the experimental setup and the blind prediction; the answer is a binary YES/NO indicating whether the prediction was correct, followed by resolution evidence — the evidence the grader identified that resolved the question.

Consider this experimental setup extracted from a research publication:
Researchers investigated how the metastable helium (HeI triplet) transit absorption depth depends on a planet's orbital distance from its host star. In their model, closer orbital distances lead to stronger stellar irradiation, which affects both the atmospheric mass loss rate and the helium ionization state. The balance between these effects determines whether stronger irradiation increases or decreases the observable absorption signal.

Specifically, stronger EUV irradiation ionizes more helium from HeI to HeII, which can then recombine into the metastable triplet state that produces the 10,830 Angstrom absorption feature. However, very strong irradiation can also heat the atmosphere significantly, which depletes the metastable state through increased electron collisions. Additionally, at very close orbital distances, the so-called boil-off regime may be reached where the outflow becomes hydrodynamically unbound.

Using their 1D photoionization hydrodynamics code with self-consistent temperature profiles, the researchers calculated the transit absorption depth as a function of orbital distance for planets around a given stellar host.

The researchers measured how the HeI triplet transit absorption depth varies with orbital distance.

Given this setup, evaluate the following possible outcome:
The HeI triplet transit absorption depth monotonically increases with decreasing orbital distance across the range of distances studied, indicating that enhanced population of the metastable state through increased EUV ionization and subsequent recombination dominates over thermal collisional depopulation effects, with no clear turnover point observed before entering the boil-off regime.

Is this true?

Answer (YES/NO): NO